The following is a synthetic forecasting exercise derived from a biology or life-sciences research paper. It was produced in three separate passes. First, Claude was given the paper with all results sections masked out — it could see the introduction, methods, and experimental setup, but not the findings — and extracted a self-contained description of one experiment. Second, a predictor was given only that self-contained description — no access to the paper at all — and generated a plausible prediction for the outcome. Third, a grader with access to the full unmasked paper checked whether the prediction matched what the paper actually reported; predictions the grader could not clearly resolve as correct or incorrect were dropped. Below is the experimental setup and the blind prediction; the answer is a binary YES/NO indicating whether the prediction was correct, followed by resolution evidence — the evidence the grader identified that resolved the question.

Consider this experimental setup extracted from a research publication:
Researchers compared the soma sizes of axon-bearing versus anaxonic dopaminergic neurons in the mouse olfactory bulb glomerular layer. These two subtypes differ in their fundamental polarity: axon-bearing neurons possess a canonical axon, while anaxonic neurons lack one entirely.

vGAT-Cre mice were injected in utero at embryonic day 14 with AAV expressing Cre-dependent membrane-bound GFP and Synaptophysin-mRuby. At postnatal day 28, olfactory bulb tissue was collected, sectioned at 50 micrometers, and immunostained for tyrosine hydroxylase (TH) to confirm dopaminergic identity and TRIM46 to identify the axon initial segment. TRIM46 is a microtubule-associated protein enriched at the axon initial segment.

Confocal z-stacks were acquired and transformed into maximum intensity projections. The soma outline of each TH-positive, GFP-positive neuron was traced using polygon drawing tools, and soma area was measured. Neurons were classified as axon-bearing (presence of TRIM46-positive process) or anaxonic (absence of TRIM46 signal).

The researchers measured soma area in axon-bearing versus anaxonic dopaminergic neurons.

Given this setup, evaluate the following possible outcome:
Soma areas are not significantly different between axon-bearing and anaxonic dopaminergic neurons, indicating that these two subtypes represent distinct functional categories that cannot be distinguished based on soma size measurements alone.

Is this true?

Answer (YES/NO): NO